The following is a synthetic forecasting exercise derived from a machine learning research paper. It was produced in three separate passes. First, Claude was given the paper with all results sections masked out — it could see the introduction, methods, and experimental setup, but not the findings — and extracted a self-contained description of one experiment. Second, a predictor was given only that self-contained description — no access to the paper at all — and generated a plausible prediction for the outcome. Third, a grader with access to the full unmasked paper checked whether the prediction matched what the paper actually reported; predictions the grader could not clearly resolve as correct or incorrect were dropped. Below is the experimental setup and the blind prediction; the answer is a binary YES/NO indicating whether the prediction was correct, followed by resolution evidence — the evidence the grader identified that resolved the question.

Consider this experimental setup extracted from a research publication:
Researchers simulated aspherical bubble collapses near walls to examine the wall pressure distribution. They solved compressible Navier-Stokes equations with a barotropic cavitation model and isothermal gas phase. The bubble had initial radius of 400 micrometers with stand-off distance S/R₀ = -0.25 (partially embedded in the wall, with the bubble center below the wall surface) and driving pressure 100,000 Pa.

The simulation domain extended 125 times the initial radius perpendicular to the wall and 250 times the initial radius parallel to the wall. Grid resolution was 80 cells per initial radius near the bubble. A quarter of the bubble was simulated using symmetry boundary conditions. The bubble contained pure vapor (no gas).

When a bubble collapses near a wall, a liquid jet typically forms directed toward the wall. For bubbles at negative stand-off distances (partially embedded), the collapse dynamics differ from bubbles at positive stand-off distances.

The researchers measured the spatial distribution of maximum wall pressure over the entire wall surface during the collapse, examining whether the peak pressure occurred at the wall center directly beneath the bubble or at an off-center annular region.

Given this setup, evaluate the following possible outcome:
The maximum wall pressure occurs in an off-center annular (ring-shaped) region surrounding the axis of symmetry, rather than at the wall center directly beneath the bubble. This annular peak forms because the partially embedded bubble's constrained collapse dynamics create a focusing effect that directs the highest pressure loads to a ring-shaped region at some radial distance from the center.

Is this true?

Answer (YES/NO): NO